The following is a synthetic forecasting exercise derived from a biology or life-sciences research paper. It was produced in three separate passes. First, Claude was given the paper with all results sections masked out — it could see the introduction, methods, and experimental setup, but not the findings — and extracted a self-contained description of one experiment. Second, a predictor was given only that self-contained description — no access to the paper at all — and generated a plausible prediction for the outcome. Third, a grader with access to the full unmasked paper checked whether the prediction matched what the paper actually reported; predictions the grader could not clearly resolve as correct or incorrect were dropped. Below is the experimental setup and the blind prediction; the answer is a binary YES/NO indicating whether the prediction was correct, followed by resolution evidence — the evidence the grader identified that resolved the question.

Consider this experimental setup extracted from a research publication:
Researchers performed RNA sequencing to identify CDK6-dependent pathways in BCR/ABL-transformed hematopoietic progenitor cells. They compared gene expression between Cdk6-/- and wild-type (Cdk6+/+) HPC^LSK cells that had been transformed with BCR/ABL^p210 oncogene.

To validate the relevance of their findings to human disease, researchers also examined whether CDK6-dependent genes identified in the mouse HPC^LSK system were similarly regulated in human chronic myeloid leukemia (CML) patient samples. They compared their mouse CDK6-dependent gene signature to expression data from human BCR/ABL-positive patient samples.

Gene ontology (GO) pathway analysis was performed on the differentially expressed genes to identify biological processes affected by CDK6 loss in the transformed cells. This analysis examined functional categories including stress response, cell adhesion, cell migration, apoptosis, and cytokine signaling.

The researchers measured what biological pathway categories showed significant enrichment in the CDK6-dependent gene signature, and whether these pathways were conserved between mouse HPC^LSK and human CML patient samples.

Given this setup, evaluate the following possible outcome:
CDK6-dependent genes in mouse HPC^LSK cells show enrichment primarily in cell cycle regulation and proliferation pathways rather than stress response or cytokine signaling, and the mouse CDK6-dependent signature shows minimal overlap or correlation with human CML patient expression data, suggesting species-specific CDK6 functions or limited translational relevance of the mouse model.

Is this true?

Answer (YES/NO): NO